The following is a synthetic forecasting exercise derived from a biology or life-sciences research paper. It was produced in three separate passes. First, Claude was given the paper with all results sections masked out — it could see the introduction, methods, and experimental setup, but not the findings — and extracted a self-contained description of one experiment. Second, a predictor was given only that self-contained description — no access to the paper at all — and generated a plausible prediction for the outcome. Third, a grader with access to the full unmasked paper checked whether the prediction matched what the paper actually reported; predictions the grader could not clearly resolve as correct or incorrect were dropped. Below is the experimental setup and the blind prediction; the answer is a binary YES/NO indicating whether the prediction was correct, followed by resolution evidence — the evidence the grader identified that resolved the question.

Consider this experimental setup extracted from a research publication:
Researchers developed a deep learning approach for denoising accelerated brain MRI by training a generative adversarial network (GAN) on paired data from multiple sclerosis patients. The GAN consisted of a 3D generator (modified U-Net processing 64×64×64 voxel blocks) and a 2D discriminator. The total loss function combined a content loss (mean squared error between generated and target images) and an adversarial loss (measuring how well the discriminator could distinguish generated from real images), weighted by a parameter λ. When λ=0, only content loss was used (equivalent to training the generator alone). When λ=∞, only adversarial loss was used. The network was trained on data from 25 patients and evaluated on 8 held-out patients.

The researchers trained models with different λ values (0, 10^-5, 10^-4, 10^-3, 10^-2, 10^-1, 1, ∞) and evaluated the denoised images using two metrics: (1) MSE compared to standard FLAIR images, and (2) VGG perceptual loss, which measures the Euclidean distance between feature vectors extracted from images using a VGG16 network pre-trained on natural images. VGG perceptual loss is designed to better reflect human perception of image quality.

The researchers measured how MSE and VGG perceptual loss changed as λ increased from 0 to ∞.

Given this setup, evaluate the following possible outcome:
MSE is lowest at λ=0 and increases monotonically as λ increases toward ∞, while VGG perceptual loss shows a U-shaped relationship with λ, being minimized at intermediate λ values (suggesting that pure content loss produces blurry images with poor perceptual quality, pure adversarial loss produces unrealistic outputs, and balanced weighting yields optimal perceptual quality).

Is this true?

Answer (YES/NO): NO